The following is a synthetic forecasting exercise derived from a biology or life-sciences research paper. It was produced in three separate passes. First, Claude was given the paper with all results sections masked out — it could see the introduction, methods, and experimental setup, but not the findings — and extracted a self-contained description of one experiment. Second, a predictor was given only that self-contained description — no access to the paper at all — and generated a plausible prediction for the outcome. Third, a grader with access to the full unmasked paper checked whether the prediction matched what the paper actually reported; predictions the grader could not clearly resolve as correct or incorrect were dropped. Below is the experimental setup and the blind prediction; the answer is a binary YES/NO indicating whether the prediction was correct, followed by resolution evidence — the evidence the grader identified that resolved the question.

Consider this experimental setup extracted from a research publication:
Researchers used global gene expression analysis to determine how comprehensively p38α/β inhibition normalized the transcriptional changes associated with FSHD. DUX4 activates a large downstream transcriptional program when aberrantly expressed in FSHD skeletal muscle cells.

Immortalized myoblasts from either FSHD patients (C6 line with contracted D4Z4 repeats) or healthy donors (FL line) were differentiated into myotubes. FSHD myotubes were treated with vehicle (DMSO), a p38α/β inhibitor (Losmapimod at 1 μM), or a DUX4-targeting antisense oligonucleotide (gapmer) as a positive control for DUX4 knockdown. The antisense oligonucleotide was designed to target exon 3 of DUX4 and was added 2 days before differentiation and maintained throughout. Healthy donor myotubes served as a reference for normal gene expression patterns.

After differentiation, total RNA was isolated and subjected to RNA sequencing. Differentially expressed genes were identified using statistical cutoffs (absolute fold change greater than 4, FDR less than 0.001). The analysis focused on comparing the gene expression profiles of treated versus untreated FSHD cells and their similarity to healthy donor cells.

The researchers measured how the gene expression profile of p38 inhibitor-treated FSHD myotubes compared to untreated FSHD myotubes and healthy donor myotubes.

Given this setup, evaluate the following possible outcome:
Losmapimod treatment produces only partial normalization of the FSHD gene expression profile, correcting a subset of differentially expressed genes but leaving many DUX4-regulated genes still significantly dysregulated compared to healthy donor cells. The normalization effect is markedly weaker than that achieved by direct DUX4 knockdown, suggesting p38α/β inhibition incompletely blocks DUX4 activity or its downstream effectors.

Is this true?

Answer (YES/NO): NO